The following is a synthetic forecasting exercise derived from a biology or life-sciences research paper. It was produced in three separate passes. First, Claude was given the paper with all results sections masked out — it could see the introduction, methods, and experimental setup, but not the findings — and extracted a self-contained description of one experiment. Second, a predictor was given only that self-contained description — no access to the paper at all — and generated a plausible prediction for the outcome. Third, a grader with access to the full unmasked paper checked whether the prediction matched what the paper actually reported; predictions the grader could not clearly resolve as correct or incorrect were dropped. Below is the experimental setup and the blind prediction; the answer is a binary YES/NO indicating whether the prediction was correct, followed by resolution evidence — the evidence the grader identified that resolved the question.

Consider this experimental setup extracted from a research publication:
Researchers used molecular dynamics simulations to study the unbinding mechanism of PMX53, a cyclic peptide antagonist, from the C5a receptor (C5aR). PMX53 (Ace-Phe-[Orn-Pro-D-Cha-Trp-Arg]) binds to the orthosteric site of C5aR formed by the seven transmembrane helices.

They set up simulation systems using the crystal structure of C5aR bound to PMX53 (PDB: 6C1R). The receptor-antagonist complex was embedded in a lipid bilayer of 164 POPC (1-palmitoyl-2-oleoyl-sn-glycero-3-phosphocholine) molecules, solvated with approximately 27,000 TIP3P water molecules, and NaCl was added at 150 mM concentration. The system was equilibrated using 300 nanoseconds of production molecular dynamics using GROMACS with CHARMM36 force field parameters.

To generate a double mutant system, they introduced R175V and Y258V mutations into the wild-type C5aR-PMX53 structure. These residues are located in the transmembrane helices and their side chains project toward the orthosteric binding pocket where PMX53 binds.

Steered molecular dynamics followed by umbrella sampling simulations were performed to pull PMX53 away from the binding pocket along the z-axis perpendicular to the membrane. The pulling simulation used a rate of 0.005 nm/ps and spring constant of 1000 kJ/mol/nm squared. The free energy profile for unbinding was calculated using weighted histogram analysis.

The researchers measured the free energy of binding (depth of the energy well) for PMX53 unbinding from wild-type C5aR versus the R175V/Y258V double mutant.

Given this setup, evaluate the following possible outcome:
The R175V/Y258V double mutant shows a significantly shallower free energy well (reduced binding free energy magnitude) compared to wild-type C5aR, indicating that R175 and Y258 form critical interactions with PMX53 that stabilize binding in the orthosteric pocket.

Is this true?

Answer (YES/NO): NO